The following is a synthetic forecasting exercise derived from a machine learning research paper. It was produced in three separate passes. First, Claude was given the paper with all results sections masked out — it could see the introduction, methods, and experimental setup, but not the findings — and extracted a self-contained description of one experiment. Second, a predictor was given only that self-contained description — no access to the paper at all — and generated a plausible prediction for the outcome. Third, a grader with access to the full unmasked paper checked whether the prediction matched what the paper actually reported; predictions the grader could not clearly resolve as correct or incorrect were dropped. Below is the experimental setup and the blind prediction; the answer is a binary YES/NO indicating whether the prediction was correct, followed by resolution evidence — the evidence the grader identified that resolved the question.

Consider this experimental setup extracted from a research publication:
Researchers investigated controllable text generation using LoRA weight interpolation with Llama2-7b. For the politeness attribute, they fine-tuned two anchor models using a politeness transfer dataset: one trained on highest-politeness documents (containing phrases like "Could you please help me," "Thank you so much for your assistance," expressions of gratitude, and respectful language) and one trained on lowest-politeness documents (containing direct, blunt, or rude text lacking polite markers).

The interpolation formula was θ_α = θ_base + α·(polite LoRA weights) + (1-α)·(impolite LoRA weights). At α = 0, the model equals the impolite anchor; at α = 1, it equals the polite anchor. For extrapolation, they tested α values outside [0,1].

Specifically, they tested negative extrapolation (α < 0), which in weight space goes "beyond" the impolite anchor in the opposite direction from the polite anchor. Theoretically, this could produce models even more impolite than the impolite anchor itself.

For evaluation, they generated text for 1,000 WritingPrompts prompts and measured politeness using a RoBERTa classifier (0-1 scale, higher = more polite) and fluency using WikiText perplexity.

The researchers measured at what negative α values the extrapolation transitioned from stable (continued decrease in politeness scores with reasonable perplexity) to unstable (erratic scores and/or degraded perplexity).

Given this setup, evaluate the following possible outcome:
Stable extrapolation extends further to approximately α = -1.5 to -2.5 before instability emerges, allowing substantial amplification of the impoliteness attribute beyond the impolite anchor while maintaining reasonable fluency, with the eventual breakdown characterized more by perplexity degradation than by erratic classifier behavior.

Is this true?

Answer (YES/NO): NO